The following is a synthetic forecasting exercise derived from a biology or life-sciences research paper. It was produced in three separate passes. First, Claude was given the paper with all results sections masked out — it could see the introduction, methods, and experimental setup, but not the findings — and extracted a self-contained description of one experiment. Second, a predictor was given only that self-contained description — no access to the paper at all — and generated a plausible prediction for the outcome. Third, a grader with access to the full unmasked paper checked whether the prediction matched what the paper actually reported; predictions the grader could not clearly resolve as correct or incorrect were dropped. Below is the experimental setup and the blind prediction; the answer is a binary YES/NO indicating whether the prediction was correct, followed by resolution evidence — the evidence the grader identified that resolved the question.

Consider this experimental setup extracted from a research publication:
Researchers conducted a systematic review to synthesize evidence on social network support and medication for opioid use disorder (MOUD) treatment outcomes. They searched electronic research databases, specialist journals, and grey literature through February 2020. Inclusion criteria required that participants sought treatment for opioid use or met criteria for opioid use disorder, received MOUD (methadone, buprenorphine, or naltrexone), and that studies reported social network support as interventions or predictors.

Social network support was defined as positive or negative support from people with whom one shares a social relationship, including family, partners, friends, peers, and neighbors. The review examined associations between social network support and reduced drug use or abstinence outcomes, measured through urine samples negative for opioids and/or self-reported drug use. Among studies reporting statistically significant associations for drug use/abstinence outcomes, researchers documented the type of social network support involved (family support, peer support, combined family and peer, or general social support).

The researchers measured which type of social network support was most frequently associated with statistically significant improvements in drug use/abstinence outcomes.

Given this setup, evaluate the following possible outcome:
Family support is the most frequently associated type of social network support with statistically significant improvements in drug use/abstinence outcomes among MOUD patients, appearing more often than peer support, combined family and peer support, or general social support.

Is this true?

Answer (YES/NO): YES